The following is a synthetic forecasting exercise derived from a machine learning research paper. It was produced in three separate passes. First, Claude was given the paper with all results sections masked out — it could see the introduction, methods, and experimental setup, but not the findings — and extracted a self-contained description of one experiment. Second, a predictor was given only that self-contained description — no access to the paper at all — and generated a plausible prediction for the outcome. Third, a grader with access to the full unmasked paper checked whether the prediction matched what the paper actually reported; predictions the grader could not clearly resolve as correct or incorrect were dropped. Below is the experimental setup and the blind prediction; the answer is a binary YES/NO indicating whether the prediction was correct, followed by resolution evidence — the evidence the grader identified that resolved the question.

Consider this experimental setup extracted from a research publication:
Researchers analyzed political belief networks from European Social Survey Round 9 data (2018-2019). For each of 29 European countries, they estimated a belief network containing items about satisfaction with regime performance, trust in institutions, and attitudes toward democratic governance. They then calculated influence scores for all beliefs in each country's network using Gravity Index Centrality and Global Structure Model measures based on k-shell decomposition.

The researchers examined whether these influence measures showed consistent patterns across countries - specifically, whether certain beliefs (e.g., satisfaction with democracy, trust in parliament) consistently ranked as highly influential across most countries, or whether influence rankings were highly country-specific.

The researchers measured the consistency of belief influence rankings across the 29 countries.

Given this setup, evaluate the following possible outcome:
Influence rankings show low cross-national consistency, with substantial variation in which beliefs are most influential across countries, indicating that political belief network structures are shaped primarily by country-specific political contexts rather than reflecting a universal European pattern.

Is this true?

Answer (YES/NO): YES